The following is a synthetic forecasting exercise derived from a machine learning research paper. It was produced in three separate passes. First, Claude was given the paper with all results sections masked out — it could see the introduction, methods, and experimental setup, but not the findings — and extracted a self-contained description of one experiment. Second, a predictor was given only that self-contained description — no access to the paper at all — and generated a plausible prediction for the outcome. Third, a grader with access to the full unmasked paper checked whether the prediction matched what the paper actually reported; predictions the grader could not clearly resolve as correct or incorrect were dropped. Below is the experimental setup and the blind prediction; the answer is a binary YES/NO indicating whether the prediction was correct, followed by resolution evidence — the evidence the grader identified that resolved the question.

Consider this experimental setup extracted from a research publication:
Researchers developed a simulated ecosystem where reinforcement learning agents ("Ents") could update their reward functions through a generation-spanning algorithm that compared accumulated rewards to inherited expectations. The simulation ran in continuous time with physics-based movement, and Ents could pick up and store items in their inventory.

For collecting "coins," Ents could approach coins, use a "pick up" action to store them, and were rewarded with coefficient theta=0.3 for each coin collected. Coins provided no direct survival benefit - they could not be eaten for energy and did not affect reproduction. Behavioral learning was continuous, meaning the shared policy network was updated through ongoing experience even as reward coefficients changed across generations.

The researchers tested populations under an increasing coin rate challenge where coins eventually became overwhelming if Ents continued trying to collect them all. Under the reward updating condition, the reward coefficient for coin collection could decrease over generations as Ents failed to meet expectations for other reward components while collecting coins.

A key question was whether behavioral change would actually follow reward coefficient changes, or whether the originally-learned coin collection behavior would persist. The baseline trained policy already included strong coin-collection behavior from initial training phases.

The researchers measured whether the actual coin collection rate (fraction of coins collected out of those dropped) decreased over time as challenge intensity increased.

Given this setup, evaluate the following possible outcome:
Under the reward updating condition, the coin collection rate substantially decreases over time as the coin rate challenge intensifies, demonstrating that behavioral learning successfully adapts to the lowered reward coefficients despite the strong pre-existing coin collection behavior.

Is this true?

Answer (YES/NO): YES